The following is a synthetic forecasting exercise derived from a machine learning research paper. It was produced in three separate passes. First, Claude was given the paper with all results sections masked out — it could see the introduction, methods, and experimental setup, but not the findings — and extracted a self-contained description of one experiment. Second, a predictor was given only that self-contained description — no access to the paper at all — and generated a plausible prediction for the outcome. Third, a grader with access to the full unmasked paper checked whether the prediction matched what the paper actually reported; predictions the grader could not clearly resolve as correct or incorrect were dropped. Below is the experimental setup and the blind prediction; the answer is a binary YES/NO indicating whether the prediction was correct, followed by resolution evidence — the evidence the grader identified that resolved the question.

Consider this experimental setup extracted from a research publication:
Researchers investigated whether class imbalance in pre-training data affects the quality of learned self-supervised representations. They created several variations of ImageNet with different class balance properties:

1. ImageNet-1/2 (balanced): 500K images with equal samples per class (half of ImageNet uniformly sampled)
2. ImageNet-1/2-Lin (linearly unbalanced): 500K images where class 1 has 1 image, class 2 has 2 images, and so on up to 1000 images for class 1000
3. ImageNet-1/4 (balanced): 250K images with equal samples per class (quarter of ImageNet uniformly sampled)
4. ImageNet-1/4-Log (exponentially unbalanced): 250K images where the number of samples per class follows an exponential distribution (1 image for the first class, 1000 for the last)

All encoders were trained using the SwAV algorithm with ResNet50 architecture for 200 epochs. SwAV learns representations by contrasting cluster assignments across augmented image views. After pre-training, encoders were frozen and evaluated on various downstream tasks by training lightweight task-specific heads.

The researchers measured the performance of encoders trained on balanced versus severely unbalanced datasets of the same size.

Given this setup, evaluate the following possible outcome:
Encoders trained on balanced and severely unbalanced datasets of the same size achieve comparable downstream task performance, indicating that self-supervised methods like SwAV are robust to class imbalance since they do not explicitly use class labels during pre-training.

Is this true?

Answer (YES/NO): YES